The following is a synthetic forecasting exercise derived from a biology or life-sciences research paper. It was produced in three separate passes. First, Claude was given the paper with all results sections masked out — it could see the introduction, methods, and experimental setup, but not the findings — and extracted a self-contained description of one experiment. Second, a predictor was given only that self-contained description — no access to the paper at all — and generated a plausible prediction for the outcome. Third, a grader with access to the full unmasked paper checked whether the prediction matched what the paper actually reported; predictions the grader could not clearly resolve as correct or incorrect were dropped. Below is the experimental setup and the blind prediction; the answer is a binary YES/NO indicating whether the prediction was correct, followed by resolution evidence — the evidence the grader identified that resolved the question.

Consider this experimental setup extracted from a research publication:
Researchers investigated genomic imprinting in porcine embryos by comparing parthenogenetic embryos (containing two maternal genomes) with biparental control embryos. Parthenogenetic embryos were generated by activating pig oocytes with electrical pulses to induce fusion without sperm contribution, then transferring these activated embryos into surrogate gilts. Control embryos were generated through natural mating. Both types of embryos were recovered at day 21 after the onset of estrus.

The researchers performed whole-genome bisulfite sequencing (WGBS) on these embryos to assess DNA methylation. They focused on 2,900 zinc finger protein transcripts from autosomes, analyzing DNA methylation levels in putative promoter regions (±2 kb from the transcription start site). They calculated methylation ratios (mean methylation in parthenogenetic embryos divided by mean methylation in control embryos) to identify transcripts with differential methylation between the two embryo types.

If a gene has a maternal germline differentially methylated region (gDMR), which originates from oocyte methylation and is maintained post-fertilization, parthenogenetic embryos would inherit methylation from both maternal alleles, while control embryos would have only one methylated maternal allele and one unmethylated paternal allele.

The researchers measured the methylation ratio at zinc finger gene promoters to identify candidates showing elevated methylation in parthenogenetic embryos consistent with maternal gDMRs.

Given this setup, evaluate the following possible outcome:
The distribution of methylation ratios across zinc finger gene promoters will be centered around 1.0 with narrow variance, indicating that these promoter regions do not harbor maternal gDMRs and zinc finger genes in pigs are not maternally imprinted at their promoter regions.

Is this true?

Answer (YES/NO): NO